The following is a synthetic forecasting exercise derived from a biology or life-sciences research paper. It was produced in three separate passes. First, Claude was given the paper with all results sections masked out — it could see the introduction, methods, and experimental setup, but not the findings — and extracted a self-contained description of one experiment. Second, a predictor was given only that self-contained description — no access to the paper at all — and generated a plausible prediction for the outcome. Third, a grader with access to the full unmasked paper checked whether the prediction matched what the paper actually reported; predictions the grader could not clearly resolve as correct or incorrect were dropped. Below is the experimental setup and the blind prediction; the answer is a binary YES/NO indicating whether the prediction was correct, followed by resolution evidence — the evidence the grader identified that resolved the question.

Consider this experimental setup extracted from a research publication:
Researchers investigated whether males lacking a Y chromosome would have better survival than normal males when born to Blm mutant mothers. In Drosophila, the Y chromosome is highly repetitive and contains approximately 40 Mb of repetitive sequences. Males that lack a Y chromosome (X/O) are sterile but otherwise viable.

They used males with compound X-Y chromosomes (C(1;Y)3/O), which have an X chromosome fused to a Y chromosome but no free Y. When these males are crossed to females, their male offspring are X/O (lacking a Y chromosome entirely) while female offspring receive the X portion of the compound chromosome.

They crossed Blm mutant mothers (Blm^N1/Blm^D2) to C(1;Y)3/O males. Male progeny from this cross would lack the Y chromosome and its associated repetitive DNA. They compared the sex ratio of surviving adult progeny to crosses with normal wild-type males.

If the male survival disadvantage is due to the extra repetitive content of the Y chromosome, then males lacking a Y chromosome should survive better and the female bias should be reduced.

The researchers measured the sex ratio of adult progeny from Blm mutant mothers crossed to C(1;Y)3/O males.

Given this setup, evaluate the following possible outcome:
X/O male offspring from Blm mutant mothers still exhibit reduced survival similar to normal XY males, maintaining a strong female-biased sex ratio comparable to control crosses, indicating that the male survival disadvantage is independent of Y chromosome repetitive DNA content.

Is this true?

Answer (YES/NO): NO